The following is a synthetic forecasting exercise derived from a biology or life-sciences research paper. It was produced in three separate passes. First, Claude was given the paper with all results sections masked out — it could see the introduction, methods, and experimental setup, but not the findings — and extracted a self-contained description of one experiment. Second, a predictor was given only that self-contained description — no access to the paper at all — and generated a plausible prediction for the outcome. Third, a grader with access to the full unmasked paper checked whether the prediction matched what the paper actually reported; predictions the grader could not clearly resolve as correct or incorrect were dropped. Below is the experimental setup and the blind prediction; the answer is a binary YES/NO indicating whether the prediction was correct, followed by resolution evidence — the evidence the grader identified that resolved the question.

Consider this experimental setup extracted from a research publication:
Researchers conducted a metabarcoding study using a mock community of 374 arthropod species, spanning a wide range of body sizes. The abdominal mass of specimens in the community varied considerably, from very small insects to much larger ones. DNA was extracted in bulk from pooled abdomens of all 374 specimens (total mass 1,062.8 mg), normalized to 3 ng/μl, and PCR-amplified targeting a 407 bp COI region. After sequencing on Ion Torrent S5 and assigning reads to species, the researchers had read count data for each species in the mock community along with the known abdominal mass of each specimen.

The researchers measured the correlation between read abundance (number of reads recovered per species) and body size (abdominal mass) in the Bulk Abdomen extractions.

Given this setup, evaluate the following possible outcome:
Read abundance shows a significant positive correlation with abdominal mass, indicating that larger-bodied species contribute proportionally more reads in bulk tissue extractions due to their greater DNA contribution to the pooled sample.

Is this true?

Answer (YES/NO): YES